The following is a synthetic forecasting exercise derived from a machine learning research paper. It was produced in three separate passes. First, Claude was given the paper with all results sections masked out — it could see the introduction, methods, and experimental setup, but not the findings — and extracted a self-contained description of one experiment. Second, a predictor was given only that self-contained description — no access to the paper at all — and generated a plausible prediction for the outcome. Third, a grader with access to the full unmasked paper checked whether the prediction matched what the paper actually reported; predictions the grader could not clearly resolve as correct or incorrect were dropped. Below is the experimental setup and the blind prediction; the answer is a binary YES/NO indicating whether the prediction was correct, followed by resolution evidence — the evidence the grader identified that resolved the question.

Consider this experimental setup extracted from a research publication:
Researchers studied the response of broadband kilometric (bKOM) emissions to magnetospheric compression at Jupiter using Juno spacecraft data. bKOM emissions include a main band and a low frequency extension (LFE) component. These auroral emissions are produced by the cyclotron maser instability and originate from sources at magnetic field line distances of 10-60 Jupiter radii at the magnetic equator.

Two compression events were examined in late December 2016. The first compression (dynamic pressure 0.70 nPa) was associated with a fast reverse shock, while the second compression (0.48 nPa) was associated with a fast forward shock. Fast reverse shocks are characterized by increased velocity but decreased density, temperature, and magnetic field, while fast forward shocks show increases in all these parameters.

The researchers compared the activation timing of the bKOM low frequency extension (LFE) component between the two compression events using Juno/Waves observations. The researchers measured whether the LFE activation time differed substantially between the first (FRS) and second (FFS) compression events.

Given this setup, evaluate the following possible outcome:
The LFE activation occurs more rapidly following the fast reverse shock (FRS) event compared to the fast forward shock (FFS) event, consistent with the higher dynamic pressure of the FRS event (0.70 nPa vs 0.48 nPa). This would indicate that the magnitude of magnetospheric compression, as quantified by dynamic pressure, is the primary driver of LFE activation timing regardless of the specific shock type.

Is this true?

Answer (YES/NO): NO